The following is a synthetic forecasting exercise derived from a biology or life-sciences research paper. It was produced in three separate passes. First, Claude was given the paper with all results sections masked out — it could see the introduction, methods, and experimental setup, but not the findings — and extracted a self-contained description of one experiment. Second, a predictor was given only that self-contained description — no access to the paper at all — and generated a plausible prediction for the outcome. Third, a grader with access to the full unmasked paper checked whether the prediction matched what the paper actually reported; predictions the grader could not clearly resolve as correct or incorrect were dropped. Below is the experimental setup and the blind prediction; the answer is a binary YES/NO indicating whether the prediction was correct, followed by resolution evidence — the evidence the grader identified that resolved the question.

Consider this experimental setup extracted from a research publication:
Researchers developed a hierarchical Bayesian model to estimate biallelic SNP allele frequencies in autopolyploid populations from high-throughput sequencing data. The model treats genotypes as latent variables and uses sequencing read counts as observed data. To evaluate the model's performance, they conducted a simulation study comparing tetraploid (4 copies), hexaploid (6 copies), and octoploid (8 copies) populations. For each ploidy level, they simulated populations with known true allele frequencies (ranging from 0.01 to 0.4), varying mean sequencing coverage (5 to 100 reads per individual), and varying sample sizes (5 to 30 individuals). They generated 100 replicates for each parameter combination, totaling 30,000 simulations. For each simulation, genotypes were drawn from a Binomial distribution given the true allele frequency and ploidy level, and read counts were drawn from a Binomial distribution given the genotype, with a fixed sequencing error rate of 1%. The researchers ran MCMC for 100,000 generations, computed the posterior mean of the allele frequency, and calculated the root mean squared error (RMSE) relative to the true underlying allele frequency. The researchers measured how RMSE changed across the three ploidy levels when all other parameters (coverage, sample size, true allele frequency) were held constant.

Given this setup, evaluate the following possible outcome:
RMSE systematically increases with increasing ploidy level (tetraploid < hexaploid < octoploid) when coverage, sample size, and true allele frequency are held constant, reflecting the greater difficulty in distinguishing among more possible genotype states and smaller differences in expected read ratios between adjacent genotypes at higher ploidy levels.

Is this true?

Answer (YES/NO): NO